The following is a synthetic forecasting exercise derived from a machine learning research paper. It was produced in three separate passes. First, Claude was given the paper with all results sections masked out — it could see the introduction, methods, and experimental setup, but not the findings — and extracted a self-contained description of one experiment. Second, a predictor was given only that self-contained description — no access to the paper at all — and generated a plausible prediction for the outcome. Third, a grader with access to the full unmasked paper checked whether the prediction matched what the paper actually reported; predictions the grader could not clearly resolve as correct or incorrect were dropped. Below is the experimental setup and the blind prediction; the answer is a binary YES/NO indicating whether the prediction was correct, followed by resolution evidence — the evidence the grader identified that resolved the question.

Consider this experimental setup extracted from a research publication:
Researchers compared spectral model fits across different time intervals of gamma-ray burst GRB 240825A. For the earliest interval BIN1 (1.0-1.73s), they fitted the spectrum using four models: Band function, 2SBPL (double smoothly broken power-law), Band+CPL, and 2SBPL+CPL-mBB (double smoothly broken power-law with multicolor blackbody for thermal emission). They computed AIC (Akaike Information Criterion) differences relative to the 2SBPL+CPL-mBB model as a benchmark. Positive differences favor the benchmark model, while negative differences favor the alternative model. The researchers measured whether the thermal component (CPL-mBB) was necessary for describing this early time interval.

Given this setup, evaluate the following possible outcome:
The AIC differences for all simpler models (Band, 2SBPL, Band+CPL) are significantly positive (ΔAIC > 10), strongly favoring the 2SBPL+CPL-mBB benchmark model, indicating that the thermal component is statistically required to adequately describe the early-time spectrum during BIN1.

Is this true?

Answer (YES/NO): NO